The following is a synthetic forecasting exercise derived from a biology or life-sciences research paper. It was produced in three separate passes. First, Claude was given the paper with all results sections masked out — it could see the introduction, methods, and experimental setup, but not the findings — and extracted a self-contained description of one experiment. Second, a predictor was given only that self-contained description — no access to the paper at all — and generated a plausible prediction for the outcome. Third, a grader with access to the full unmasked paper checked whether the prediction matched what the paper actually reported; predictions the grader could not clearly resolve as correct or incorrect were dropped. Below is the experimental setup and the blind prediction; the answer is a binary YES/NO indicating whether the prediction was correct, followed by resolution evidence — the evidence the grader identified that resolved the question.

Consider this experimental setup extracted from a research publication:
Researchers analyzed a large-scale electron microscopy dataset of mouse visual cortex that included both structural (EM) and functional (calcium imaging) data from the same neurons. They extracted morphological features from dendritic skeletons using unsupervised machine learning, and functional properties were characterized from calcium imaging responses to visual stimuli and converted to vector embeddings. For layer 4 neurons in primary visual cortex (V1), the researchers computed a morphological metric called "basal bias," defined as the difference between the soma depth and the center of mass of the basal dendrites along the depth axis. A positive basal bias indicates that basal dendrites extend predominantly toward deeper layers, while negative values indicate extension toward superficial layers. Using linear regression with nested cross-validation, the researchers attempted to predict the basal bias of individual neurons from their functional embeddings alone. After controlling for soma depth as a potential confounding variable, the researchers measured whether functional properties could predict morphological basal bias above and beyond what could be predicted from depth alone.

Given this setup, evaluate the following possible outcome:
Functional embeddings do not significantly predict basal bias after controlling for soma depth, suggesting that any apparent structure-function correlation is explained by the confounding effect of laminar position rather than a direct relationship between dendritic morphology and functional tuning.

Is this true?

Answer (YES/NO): NO